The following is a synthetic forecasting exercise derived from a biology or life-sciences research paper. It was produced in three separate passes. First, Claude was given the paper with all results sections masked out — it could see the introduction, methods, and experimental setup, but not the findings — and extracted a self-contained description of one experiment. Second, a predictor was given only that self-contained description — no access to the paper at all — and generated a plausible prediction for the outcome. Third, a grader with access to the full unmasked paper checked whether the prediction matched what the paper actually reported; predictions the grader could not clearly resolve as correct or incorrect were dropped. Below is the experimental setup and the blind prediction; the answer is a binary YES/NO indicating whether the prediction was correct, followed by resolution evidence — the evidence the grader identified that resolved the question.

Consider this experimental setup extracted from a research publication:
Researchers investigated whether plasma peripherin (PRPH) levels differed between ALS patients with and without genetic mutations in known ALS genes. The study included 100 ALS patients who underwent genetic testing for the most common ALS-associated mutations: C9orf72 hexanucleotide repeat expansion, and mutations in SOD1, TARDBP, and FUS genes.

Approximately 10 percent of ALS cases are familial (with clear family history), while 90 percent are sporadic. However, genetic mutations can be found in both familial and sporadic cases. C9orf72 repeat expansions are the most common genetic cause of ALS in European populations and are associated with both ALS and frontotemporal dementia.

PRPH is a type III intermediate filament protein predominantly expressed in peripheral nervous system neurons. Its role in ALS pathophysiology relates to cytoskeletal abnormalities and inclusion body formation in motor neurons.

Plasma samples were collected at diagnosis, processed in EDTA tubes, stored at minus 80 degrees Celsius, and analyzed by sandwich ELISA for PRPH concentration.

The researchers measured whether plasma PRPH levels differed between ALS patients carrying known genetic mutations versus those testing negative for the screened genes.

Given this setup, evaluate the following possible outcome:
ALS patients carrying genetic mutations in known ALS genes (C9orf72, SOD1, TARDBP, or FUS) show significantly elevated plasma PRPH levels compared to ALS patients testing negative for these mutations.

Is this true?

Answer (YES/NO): NO